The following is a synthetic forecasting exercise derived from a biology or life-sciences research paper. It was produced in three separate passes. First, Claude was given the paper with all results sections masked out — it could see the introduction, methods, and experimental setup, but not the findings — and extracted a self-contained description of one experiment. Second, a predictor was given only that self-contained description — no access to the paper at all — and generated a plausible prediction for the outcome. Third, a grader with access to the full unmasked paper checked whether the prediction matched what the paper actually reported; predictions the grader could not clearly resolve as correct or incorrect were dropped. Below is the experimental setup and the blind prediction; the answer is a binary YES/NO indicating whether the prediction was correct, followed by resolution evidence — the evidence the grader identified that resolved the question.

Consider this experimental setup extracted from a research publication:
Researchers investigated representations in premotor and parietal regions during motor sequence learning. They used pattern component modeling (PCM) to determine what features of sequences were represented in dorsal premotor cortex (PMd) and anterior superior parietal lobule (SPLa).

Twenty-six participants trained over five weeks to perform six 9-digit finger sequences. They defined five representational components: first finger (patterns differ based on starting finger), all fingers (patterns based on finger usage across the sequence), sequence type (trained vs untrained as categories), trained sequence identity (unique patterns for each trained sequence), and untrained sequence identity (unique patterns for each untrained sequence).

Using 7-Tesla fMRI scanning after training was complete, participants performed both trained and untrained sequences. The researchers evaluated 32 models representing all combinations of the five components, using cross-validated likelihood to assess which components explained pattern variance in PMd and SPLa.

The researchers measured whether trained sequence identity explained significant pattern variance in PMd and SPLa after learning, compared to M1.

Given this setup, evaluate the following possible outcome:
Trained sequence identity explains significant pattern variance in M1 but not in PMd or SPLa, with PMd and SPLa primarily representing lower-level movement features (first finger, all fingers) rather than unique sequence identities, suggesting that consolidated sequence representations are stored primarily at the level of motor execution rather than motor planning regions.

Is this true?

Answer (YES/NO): NO